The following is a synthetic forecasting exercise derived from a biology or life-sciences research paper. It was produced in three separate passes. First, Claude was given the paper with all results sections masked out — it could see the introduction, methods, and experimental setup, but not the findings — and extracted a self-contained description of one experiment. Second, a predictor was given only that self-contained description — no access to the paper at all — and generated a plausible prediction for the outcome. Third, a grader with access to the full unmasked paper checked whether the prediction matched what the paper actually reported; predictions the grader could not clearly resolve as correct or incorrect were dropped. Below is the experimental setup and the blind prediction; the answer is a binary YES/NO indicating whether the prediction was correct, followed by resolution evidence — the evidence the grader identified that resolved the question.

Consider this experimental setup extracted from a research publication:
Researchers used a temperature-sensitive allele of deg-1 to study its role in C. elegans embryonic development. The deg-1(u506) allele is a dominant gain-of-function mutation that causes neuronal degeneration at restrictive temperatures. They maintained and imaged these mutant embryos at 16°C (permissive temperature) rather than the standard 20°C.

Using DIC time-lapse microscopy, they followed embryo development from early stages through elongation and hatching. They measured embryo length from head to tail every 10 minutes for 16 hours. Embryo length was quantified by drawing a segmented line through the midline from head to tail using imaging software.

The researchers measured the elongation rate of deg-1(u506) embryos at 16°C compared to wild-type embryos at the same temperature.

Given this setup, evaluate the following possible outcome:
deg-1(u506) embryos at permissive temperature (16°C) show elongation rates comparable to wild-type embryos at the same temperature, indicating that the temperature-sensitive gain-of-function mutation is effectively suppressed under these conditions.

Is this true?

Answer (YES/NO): NO